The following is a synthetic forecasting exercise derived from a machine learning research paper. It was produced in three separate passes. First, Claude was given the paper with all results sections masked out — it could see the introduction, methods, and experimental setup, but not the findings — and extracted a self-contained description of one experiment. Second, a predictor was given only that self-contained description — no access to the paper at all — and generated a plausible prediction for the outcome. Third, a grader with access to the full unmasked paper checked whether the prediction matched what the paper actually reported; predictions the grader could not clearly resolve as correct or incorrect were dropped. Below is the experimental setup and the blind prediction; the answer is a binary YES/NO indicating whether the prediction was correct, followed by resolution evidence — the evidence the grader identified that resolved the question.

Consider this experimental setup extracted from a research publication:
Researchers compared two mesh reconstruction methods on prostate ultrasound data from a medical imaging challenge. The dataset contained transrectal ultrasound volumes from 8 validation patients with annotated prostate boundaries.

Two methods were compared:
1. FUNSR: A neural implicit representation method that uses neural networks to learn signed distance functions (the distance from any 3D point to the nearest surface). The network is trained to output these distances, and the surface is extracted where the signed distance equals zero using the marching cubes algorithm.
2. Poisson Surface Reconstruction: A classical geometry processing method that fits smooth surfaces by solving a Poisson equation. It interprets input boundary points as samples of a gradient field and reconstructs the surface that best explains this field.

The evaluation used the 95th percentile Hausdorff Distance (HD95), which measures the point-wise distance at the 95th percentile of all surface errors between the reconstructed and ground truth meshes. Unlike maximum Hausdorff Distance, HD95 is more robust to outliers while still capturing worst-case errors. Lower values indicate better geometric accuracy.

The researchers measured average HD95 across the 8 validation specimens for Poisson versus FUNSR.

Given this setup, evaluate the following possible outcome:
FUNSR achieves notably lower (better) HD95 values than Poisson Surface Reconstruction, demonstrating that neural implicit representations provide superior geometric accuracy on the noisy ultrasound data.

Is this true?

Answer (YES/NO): NO